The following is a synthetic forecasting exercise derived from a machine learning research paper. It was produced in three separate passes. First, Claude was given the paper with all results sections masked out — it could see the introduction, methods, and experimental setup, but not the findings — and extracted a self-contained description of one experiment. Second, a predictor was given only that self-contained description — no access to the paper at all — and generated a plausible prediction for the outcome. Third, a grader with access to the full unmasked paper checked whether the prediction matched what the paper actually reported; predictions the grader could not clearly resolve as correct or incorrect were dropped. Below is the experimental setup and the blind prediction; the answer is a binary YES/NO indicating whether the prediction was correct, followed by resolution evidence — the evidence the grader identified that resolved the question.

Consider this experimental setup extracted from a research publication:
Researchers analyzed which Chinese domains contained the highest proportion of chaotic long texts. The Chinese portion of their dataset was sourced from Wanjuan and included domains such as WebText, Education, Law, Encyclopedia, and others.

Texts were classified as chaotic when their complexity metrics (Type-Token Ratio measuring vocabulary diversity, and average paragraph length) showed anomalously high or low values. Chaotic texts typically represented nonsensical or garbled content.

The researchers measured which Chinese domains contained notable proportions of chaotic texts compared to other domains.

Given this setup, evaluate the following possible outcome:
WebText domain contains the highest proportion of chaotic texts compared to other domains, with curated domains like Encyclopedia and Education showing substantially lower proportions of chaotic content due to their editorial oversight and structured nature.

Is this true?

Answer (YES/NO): NO